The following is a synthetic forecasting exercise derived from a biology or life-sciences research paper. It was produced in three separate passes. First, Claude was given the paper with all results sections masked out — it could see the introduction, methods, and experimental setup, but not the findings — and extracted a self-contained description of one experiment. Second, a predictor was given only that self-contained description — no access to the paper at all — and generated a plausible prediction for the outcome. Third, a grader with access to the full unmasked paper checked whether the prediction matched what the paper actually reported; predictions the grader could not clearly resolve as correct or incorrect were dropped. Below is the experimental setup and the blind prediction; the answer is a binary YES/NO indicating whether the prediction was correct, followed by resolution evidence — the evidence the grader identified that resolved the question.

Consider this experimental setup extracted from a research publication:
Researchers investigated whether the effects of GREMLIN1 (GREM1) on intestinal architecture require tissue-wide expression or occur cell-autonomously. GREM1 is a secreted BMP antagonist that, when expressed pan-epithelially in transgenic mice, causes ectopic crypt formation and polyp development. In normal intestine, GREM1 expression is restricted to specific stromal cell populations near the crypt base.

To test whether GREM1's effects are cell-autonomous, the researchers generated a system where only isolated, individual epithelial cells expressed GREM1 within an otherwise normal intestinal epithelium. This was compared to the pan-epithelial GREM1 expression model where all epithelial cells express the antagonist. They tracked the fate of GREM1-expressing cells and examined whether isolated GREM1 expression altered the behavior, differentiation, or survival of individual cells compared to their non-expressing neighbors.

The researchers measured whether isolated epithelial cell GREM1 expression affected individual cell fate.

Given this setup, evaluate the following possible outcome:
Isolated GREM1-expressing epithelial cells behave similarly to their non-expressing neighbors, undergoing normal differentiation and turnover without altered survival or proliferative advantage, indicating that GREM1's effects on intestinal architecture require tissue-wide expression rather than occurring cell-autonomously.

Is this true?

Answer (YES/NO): YES